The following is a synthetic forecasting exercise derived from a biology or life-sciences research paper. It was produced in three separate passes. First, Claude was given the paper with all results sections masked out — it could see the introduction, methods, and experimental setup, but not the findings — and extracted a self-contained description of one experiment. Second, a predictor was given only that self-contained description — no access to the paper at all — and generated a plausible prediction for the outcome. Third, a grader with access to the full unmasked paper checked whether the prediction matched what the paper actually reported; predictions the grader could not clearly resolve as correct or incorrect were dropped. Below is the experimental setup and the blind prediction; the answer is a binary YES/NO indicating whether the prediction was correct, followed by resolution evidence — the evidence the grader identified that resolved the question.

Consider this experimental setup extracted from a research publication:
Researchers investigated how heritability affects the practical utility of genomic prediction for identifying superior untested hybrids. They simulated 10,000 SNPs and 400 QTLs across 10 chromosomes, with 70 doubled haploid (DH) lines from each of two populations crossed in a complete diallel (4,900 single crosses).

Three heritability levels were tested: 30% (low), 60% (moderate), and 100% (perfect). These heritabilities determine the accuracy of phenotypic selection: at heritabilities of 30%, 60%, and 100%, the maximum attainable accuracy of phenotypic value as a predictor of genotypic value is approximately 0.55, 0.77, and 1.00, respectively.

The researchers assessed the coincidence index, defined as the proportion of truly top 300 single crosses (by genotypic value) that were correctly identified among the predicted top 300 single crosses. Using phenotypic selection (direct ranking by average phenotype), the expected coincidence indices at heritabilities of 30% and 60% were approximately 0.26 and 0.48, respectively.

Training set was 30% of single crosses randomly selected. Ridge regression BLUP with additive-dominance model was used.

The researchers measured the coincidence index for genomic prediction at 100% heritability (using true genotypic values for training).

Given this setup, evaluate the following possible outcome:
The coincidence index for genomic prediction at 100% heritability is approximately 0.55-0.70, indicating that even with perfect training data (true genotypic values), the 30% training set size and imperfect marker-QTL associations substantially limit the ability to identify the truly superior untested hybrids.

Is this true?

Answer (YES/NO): NO